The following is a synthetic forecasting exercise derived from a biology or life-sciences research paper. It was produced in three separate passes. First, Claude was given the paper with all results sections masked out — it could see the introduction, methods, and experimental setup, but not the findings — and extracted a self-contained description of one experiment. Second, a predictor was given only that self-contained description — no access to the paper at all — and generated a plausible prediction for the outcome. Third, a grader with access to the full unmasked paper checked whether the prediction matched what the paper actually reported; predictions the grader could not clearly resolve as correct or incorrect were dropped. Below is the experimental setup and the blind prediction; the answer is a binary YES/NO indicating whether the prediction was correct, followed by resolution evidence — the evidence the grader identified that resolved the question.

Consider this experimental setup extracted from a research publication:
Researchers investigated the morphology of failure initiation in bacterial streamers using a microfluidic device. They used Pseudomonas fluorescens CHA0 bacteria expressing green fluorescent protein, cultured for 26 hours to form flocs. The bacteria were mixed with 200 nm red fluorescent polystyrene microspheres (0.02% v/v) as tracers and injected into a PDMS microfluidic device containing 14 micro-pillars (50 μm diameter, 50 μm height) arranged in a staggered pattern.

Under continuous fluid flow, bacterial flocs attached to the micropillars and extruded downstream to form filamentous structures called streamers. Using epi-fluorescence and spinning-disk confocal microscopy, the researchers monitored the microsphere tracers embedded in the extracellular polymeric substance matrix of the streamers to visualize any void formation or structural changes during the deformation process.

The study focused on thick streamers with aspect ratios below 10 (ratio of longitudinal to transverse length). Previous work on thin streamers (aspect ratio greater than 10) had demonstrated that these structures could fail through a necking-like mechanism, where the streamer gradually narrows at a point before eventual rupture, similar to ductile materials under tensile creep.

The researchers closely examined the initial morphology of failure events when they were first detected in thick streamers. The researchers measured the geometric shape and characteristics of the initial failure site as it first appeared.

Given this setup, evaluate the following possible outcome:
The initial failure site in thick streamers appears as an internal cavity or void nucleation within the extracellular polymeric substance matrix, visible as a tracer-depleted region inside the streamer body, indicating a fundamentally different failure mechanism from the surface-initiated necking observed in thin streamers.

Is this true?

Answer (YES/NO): YES